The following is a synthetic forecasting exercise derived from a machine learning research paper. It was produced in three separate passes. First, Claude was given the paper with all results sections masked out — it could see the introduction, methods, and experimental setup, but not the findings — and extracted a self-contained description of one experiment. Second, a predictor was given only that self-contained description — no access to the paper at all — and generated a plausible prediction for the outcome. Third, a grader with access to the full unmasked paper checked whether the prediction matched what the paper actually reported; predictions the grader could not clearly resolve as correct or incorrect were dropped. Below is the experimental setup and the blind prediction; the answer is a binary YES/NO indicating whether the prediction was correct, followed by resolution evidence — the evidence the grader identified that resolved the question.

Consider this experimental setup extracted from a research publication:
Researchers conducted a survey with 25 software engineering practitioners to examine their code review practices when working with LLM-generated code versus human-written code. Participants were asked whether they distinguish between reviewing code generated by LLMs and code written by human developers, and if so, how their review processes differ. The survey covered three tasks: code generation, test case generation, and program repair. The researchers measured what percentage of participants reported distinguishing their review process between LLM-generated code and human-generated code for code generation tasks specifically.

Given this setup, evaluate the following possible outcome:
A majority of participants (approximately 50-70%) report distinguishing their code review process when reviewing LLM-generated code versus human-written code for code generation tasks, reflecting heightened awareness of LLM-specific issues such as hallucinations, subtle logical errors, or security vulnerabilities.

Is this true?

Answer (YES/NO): NO